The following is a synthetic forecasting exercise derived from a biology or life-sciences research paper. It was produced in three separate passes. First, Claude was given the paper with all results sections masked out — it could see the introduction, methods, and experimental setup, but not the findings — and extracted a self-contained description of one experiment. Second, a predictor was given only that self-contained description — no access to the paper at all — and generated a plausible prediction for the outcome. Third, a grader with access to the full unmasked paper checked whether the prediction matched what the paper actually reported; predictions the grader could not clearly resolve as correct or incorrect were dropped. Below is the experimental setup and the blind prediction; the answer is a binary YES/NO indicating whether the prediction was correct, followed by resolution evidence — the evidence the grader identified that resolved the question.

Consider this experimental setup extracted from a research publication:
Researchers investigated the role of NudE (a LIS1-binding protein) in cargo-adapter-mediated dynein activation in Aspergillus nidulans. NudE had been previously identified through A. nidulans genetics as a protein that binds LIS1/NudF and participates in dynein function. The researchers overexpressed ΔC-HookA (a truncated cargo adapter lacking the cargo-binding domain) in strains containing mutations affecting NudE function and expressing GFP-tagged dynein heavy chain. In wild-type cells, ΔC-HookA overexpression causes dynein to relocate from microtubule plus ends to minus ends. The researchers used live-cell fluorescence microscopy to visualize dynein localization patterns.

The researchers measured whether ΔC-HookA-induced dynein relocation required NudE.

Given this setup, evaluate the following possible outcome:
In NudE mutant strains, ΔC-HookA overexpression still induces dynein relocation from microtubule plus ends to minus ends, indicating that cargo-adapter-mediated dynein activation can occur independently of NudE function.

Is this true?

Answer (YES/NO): NO